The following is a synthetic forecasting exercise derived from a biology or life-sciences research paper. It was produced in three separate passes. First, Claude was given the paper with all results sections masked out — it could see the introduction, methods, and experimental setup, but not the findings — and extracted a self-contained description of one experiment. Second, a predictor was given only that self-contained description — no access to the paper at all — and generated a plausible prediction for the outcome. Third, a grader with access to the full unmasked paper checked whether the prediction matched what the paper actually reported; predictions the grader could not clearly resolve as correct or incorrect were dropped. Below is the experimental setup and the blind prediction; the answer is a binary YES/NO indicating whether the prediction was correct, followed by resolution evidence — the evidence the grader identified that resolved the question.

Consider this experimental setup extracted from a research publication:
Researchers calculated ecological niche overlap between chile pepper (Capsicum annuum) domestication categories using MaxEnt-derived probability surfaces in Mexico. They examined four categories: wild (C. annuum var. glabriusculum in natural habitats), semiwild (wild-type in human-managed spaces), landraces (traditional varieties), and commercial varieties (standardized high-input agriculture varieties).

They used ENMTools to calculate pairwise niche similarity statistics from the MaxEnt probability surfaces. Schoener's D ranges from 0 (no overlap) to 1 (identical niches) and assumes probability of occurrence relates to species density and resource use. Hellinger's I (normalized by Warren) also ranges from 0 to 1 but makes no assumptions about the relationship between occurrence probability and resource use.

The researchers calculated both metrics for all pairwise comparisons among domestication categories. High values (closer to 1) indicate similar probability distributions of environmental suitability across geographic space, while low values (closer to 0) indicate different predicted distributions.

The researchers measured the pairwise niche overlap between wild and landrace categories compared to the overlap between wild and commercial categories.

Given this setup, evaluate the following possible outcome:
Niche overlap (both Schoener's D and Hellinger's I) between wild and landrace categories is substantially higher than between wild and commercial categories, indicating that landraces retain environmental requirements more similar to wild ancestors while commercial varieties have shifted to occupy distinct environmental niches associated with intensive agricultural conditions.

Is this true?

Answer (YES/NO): YES